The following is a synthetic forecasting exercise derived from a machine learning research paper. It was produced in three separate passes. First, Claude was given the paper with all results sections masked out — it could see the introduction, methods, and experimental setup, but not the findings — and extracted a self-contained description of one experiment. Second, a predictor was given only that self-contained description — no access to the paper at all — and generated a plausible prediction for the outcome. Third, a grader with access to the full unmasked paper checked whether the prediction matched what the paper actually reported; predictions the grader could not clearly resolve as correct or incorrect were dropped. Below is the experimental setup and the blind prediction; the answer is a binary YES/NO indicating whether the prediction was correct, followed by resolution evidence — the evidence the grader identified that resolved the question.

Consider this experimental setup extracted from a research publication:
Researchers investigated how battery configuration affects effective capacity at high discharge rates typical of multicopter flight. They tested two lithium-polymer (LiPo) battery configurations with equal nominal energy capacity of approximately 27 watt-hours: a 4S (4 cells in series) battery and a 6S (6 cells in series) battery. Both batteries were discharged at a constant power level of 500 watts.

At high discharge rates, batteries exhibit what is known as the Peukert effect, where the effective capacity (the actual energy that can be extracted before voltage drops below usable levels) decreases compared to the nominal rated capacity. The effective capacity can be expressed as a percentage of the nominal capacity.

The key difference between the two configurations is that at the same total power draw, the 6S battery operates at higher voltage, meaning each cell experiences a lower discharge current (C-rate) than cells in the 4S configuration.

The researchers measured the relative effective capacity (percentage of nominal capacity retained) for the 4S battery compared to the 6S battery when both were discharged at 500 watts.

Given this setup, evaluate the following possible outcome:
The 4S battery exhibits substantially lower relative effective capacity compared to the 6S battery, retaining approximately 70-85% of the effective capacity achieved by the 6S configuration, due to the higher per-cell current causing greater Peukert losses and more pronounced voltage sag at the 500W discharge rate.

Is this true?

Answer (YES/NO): YES